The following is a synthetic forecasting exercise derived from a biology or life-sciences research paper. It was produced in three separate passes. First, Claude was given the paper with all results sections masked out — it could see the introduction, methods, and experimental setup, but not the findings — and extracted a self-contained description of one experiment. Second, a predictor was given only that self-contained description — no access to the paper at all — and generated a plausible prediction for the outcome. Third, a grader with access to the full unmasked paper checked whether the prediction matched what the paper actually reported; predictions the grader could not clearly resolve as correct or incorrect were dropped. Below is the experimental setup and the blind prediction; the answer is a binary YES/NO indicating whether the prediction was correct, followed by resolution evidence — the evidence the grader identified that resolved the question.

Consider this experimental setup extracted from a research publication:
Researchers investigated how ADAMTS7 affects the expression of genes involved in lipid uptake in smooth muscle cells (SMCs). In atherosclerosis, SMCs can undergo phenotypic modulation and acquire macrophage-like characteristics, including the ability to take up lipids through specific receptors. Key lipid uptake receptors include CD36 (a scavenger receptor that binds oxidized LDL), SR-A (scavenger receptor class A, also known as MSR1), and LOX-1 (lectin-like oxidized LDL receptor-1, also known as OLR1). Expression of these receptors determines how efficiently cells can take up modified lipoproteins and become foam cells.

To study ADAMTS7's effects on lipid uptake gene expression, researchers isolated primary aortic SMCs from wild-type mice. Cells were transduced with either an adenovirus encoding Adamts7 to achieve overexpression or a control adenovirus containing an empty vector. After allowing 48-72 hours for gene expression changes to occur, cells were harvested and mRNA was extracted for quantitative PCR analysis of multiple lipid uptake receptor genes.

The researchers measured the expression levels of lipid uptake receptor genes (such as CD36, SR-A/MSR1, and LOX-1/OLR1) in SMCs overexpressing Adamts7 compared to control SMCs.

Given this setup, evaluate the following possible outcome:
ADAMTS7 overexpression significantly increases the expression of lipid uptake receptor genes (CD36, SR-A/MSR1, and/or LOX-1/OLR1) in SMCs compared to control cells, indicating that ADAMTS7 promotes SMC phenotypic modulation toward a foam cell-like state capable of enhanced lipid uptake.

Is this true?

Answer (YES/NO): YES